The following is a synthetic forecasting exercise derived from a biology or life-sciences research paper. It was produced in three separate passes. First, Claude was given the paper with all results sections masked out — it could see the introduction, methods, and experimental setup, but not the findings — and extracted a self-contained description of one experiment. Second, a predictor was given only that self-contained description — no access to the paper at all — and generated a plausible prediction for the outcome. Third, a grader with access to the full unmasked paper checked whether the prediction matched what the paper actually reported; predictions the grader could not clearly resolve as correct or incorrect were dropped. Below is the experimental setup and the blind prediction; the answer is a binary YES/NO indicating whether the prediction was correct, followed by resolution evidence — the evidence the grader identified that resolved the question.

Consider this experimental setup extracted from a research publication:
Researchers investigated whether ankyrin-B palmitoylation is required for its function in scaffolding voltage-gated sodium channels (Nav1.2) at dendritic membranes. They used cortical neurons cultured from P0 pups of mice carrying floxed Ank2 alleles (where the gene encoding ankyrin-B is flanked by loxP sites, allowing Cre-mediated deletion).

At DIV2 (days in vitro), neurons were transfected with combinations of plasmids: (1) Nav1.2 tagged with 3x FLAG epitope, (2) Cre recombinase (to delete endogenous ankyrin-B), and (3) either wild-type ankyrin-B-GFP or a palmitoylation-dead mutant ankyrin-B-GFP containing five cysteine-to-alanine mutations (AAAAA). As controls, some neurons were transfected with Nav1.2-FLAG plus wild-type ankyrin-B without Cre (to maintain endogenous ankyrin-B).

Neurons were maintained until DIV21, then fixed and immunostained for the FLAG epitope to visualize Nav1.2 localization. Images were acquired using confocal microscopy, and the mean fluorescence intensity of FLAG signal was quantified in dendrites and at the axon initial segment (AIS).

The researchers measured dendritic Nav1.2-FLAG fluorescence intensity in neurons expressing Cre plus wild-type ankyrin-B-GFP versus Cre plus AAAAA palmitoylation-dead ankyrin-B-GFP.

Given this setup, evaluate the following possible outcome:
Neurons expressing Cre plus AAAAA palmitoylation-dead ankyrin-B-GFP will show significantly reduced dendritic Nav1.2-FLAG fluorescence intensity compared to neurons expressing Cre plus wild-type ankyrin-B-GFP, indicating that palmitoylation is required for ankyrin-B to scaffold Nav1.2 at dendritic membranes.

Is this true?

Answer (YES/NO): YES